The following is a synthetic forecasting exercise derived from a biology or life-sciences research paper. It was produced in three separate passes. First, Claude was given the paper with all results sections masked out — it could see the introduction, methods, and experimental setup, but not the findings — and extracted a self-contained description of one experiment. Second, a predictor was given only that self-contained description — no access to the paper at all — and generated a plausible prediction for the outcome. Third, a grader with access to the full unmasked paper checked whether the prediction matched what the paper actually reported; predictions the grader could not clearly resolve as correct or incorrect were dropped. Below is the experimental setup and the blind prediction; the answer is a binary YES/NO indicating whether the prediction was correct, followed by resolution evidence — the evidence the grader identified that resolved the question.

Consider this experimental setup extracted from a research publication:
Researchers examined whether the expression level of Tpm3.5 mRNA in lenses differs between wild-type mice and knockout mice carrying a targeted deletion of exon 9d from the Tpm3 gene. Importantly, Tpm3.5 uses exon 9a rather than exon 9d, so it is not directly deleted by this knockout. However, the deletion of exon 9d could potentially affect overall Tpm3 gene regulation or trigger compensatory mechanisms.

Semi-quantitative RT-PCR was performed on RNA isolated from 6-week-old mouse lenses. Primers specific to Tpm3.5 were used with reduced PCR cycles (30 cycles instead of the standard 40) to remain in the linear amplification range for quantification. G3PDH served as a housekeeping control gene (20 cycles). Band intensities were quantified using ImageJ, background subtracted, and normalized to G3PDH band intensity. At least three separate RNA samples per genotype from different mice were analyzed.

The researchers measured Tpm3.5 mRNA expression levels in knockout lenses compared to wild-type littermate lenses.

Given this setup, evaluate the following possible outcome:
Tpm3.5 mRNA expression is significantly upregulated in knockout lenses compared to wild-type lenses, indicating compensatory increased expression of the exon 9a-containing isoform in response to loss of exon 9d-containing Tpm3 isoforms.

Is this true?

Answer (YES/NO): NO